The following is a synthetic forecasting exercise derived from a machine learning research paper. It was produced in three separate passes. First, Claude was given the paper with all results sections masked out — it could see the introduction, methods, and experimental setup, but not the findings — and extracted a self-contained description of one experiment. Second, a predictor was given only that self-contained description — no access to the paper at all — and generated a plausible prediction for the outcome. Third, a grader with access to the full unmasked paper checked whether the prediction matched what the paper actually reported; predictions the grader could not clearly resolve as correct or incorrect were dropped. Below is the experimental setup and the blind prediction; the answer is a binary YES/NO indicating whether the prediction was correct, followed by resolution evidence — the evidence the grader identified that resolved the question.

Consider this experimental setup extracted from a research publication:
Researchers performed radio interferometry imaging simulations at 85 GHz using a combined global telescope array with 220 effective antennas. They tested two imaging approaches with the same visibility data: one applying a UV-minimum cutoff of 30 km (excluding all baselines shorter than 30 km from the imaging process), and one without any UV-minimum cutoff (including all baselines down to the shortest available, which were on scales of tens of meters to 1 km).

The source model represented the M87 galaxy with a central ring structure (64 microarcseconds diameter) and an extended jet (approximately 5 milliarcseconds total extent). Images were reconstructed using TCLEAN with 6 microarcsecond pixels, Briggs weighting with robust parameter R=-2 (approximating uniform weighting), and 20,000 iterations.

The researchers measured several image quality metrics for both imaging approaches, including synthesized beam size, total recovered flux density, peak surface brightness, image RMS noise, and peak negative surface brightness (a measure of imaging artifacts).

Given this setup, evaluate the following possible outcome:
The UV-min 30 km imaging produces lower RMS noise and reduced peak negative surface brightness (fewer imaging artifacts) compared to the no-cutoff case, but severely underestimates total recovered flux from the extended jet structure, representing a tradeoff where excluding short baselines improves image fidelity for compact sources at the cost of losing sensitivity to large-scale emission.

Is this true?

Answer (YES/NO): NO